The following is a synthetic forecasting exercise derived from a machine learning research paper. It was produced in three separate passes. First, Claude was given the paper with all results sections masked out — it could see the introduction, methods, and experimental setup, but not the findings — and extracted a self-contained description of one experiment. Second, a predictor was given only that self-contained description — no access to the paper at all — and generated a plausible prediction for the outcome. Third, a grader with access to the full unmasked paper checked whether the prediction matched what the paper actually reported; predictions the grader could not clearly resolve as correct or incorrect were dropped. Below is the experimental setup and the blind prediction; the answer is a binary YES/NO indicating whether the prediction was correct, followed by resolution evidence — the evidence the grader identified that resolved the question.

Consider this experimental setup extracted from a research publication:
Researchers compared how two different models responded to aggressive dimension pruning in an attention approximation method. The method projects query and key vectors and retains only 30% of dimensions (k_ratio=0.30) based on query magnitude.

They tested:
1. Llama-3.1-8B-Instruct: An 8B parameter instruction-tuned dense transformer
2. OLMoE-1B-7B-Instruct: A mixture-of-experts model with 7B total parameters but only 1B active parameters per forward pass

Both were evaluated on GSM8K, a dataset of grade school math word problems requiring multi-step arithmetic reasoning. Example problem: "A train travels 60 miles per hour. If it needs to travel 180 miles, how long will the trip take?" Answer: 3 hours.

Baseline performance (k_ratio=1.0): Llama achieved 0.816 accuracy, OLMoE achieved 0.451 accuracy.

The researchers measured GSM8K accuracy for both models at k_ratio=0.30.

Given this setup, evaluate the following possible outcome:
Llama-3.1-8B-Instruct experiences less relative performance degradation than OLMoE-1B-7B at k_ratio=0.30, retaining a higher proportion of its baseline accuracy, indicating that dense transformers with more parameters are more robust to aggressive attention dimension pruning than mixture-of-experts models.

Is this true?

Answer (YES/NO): NO